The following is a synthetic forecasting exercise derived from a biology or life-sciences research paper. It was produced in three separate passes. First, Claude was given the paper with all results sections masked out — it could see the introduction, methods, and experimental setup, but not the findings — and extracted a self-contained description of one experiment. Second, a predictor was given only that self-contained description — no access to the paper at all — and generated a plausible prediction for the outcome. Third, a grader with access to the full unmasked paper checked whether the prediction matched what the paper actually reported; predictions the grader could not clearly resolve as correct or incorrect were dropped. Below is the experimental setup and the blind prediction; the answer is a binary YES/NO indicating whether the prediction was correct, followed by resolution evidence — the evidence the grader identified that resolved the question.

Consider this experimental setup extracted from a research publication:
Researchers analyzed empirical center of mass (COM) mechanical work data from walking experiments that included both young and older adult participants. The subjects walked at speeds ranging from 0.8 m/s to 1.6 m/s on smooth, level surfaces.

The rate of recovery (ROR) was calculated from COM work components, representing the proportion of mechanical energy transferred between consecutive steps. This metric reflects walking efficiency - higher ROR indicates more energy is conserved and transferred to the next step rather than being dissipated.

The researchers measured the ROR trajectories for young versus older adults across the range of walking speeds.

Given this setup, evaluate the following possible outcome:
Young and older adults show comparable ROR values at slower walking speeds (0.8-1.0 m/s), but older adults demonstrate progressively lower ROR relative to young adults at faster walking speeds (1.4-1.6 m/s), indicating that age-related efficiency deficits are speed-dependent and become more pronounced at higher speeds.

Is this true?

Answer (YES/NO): NO